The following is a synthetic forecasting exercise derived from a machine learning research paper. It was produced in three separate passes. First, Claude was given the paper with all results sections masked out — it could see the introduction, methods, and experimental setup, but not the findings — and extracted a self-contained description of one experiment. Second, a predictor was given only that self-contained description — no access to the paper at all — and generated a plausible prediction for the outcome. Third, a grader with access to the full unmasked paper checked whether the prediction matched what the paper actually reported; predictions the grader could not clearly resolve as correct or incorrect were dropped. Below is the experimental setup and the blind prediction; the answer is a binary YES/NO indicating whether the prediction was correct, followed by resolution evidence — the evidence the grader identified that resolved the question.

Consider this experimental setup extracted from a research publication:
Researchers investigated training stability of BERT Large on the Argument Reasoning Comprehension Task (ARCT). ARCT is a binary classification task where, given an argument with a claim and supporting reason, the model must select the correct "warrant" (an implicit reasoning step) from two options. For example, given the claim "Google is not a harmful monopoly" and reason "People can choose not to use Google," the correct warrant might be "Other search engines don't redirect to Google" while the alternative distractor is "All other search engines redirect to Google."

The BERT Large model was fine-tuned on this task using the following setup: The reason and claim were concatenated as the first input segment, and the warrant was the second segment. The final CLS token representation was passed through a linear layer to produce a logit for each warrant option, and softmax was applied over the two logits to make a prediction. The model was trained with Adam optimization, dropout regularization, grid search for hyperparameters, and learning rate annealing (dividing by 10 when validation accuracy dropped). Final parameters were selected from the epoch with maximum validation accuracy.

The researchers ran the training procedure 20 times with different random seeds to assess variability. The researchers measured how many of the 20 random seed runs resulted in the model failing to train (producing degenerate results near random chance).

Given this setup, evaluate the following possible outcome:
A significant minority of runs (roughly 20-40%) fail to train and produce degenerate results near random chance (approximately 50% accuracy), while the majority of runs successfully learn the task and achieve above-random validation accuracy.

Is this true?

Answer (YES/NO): YES